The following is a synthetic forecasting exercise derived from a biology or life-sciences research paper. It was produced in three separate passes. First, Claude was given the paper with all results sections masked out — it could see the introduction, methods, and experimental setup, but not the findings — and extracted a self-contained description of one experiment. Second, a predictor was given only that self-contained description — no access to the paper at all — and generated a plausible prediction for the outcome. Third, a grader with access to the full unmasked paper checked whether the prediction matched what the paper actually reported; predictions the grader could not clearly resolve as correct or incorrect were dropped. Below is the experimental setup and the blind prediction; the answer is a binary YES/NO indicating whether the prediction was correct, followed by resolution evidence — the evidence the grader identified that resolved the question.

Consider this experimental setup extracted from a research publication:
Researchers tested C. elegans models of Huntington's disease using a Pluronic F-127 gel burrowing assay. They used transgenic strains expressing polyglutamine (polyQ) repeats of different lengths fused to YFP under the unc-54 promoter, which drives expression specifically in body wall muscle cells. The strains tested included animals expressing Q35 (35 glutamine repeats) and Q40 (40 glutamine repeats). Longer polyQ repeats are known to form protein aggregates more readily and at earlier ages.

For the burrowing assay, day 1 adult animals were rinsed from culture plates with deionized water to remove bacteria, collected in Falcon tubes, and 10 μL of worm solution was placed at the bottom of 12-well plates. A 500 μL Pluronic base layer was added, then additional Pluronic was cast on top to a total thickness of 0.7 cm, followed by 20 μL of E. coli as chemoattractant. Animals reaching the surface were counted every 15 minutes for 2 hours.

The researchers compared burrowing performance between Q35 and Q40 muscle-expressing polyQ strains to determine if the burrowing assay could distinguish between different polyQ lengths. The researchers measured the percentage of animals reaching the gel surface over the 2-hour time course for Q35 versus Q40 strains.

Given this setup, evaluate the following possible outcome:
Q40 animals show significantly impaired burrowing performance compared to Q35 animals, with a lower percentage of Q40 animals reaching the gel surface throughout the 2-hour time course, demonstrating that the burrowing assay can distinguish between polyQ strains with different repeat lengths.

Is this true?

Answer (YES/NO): YES